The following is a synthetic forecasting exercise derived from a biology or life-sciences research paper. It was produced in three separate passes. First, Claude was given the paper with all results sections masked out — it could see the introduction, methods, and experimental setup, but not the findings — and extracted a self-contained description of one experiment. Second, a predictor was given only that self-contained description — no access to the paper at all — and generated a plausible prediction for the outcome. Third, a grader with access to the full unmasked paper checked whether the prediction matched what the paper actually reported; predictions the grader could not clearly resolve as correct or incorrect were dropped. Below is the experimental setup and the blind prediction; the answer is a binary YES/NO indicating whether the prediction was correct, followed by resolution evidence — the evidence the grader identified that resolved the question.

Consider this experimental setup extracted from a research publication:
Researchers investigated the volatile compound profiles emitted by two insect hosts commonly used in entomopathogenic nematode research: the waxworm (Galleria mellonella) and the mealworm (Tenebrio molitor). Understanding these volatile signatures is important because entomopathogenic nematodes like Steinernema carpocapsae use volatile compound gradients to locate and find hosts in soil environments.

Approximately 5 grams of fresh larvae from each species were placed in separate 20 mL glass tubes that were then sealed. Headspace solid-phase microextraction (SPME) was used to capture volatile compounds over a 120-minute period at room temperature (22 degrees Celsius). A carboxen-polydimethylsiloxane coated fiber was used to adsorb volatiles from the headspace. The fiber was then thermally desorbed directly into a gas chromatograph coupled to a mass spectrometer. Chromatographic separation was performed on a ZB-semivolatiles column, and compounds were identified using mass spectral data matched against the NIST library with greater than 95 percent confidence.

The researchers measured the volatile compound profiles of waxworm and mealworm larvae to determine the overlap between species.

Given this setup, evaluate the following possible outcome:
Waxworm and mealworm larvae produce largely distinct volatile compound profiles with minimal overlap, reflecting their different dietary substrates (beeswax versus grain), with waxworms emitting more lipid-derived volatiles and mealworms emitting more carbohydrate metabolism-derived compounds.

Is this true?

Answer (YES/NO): NO